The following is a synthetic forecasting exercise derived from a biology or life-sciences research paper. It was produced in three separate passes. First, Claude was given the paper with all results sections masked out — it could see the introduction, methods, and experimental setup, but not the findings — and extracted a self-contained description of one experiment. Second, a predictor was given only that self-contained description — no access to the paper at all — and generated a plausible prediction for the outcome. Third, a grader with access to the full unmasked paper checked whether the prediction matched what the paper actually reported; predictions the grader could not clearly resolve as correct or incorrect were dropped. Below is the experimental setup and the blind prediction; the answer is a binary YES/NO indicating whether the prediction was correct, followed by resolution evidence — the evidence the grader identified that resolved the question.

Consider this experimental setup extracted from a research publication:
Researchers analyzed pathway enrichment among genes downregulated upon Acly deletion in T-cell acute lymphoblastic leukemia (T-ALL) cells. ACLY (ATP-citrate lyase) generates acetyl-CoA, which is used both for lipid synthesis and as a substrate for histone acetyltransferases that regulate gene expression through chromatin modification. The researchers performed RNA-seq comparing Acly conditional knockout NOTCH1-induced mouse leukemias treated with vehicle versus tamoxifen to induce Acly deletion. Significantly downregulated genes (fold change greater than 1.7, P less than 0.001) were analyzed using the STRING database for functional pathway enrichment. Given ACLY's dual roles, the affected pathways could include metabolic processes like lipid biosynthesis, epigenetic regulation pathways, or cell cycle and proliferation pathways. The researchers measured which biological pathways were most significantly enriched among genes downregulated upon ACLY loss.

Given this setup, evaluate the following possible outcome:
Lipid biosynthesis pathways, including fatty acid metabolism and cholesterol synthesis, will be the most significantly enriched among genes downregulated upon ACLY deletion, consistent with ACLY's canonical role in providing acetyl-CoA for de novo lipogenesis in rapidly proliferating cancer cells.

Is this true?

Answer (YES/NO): NO